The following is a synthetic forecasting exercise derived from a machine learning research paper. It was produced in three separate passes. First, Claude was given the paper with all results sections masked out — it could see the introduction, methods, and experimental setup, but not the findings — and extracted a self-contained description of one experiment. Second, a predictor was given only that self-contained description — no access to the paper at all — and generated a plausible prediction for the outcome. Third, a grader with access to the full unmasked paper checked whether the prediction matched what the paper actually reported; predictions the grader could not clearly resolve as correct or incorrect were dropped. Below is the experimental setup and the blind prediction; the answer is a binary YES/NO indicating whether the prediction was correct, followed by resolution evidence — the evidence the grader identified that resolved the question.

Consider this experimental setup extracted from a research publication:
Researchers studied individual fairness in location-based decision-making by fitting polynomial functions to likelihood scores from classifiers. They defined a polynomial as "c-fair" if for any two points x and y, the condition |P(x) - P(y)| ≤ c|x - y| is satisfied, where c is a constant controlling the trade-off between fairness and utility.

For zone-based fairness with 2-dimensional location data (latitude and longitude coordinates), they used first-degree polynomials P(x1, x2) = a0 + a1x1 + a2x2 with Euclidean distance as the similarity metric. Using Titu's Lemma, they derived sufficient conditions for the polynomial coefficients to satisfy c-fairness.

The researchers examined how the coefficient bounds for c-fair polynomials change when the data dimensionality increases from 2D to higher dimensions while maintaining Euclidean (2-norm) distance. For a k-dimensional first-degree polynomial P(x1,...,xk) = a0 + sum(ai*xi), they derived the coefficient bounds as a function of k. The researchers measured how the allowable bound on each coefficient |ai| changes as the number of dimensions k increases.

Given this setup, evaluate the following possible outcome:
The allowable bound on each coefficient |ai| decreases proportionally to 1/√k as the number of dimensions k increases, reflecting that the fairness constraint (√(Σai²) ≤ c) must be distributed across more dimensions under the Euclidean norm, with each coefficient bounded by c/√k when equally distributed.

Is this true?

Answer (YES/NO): YES